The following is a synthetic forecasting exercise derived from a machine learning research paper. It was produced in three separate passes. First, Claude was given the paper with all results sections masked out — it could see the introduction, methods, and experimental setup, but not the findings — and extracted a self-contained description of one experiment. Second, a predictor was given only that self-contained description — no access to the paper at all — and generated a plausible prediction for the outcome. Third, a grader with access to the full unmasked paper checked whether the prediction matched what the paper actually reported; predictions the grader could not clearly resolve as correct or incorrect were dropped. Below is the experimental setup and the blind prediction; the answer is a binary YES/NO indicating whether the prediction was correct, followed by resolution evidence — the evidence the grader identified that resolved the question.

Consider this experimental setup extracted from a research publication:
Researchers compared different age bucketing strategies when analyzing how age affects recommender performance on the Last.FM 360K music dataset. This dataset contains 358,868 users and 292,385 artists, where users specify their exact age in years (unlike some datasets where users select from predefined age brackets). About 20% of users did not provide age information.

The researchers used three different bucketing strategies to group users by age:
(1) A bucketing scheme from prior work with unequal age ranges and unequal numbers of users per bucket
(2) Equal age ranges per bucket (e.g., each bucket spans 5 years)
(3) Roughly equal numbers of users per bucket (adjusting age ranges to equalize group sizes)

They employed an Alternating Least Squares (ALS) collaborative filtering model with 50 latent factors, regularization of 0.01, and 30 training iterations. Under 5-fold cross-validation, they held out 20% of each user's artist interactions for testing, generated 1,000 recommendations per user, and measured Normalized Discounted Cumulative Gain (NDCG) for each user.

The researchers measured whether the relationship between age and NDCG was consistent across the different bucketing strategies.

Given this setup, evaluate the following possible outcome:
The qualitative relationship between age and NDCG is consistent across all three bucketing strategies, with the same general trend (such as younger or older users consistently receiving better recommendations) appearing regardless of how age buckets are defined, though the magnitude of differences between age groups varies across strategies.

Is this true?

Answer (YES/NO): NO